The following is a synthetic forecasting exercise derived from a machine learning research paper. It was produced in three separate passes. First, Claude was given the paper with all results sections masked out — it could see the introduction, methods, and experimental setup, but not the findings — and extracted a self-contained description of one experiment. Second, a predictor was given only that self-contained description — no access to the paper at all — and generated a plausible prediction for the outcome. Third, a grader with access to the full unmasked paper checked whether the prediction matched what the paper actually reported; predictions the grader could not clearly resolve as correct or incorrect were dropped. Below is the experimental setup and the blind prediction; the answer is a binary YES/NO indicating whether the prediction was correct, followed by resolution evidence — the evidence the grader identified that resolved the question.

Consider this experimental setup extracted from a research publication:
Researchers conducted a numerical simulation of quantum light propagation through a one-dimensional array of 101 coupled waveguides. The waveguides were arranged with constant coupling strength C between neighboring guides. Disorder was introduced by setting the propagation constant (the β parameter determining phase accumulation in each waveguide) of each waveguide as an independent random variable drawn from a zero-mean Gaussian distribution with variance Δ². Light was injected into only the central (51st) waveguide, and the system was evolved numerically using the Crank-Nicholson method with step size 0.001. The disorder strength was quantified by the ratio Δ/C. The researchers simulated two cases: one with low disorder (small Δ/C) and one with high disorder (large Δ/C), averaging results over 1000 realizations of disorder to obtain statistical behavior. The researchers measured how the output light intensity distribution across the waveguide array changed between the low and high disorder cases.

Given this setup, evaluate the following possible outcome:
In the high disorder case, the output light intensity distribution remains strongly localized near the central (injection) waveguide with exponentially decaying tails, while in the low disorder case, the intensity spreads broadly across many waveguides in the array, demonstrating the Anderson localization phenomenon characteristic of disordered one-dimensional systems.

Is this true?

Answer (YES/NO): YES